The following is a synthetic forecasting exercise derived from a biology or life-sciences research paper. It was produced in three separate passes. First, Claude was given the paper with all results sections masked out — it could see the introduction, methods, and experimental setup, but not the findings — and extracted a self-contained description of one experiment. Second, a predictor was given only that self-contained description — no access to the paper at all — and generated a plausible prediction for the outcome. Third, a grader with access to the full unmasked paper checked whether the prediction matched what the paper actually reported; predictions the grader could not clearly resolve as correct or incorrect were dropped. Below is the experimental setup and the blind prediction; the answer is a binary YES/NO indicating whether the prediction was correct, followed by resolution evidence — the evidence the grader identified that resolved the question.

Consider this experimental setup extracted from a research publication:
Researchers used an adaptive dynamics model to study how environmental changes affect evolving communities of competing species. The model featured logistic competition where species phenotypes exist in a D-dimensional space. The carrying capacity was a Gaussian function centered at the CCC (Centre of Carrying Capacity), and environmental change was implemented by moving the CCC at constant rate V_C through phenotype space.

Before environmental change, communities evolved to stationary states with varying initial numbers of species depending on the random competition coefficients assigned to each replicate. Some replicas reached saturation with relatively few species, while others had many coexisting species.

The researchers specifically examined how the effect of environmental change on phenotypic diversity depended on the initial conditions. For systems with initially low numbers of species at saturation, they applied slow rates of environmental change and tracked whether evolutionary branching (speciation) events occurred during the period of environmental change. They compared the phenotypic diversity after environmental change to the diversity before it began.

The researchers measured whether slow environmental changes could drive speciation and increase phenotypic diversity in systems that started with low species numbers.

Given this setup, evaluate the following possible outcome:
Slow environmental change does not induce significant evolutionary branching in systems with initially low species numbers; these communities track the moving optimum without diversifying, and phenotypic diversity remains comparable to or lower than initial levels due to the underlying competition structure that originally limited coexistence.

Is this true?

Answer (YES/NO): NO